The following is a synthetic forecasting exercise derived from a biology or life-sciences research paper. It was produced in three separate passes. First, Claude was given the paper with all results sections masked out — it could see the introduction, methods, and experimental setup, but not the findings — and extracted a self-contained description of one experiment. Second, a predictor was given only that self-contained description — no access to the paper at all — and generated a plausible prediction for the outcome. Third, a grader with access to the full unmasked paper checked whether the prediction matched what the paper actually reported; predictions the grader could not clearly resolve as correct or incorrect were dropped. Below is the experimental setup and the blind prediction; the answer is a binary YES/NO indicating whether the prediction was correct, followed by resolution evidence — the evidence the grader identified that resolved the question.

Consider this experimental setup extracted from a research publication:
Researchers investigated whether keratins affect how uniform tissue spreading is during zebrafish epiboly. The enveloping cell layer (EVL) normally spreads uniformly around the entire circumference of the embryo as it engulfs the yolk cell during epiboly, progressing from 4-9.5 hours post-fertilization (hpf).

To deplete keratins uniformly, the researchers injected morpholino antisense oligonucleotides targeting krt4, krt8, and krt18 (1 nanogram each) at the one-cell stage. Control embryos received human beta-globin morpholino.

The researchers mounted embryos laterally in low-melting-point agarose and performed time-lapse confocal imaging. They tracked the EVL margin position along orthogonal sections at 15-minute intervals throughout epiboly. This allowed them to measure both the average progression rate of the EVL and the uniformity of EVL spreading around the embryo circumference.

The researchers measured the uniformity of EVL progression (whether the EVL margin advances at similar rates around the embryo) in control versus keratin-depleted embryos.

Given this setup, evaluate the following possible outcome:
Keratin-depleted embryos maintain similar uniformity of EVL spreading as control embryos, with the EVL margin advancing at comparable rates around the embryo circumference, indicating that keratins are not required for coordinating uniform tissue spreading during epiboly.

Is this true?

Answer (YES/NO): NO